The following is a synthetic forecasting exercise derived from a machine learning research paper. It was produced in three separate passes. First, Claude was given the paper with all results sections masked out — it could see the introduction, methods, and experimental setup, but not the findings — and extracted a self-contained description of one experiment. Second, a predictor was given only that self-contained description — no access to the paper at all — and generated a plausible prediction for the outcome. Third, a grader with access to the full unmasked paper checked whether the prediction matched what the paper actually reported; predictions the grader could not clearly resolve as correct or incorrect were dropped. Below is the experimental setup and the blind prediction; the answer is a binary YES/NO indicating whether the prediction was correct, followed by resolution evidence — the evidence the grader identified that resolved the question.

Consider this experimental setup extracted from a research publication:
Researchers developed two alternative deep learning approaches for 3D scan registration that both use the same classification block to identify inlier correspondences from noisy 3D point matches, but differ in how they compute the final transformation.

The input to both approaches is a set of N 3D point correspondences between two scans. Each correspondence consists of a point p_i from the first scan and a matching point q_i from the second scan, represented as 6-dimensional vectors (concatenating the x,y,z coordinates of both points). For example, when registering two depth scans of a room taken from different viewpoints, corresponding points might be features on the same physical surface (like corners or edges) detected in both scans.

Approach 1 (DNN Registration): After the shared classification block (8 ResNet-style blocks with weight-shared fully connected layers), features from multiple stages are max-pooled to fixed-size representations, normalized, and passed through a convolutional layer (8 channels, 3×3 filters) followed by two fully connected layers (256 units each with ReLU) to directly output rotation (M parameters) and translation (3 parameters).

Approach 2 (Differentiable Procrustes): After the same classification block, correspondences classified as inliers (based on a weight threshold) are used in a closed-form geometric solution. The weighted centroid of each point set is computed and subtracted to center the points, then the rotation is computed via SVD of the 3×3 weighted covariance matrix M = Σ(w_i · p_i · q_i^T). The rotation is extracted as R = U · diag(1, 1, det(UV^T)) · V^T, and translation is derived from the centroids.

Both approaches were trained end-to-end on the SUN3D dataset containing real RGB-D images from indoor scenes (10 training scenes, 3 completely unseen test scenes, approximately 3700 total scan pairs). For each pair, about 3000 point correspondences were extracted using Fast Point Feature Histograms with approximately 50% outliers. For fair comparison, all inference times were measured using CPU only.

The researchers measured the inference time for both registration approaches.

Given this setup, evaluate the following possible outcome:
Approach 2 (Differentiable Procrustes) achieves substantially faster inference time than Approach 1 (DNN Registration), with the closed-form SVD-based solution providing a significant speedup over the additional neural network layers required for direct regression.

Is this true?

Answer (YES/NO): NO